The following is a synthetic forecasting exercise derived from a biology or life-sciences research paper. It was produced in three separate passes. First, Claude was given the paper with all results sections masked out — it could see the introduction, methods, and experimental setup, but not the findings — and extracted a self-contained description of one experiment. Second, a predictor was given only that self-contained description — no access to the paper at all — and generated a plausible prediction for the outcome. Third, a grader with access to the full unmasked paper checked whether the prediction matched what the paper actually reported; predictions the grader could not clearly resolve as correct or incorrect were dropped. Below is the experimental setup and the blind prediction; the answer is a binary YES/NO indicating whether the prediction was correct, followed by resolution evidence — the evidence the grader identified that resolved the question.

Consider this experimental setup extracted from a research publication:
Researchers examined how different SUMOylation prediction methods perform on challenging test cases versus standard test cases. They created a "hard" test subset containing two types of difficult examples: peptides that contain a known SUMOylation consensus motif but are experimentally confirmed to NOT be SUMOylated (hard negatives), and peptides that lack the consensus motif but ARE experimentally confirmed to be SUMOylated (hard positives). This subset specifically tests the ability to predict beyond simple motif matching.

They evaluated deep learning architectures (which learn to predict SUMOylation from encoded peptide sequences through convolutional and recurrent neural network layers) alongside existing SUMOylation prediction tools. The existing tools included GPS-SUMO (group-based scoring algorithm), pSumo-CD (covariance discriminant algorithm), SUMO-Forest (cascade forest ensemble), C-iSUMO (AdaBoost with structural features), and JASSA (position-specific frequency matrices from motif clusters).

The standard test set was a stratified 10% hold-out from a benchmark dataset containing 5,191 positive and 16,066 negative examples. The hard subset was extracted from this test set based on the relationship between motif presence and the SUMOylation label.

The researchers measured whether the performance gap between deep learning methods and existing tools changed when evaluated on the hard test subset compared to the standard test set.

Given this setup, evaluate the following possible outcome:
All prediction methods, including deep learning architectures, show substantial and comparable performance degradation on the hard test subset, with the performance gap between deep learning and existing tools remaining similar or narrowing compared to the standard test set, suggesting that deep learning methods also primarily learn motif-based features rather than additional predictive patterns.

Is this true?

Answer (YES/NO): NO